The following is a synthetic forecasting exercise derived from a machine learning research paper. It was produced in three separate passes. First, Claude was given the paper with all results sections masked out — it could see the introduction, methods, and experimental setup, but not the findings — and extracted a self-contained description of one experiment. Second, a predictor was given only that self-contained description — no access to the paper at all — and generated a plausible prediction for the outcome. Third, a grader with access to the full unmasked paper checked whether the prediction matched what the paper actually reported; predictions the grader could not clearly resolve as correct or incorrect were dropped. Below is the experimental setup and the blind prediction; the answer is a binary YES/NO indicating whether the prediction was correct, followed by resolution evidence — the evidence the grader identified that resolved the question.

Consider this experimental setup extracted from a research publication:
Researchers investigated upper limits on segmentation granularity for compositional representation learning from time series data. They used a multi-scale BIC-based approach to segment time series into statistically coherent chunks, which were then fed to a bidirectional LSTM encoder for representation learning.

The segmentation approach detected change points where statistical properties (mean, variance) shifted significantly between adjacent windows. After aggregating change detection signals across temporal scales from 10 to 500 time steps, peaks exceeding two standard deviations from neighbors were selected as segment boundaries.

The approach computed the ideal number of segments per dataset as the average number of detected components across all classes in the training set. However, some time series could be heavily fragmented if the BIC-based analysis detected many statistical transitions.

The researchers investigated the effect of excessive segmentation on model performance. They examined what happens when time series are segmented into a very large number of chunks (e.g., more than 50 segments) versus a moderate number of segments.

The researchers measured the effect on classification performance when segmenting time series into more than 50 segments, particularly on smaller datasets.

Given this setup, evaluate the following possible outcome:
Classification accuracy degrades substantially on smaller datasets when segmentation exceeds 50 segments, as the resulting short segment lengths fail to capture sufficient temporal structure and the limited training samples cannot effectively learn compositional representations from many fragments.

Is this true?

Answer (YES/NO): YES